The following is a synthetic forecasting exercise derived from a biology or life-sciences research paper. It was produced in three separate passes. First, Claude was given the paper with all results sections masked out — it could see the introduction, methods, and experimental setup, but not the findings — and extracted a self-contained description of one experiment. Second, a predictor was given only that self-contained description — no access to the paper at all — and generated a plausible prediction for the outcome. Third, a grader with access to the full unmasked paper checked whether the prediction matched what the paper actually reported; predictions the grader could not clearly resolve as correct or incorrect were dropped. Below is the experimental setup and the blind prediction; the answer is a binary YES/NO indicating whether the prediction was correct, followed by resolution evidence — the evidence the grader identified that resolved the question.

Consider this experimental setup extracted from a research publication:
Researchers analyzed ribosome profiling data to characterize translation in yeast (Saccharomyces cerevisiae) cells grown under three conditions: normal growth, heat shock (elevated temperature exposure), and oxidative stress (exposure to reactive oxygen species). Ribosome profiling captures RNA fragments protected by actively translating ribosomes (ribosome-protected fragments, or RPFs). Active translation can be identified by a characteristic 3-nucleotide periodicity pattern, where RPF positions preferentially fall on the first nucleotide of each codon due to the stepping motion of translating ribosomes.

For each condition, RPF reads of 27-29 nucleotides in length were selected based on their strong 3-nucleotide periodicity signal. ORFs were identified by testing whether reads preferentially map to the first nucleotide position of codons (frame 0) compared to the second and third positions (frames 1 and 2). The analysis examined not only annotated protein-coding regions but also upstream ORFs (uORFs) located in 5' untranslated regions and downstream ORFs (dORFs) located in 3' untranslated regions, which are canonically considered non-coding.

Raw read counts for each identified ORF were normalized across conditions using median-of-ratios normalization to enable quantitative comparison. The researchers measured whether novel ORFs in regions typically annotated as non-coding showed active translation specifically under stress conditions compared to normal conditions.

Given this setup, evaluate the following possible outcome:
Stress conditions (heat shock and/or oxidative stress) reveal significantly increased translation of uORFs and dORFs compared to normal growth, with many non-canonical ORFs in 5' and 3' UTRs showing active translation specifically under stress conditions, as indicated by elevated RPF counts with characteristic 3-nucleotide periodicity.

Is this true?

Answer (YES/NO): YES